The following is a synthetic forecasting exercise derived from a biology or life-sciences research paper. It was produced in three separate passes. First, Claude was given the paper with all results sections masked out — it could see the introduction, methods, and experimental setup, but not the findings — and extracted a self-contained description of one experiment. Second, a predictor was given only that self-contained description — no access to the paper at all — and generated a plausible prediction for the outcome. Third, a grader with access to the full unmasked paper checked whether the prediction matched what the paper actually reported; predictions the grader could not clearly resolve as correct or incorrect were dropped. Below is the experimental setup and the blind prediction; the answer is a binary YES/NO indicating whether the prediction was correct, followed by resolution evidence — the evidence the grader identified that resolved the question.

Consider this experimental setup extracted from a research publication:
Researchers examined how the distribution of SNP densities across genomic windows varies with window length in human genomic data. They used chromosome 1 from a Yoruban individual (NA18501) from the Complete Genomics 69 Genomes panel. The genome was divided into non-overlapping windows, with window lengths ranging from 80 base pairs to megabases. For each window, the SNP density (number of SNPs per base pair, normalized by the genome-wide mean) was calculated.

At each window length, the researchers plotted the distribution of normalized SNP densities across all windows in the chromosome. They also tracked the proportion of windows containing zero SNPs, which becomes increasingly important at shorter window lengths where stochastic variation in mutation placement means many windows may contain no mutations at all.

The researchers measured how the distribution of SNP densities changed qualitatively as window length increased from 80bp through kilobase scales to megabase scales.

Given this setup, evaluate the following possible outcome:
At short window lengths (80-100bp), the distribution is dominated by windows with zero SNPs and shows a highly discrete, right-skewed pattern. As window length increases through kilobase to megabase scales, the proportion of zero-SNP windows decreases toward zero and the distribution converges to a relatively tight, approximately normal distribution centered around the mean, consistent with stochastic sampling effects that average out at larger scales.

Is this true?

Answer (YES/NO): YES